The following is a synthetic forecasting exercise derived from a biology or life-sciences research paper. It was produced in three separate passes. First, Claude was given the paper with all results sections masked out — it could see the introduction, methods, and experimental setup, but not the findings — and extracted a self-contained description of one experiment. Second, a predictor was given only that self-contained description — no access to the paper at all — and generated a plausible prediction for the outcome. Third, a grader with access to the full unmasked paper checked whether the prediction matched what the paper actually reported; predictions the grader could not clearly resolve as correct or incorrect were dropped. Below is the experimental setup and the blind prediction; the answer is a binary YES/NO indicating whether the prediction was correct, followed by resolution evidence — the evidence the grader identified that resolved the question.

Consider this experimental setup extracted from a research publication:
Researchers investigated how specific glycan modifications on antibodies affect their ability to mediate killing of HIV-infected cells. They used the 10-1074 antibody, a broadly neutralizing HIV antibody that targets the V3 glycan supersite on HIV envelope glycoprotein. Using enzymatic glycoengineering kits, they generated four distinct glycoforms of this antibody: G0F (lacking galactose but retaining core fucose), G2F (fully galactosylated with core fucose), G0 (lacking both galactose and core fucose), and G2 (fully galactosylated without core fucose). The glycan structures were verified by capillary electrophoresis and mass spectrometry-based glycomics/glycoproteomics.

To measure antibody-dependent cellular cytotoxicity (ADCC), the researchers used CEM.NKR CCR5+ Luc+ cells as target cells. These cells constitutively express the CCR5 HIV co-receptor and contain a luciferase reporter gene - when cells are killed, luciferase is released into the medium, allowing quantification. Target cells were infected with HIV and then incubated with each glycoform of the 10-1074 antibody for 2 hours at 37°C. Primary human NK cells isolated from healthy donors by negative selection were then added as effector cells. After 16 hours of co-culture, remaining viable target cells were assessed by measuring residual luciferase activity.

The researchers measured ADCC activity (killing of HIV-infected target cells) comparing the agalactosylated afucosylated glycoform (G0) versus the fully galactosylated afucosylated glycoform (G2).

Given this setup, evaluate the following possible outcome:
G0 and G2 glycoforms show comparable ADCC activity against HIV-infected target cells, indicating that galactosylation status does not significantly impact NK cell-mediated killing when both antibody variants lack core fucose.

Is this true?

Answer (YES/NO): NO